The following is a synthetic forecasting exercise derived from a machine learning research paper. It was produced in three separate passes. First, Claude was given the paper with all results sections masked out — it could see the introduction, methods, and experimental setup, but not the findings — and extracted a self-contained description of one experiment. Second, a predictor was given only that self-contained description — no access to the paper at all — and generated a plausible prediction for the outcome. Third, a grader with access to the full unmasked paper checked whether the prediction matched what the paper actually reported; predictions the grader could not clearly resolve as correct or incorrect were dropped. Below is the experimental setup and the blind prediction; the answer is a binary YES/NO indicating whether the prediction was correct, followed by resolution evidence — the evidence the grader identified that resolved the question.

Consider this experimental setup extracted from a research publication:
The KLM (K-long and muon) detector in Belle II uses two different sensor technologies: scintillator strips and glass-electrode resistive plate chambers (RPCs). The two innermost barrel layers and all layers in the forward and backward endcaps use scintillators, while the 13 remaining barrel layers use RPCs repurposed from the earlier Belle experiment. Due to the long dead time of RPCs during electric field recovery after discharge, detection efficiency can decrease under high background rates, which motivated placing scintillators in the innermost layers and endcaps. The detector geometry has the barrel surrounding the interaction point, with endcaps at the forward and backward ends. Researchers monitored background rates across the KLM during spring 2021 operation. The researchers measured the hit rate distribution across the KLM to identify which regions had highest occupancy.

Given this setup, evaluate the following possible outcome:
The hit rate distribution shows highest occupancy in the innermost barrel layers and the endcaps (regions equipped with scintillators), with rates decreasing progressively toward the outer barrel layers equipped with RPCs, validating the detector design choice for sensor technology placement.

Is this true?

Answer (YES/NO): NO